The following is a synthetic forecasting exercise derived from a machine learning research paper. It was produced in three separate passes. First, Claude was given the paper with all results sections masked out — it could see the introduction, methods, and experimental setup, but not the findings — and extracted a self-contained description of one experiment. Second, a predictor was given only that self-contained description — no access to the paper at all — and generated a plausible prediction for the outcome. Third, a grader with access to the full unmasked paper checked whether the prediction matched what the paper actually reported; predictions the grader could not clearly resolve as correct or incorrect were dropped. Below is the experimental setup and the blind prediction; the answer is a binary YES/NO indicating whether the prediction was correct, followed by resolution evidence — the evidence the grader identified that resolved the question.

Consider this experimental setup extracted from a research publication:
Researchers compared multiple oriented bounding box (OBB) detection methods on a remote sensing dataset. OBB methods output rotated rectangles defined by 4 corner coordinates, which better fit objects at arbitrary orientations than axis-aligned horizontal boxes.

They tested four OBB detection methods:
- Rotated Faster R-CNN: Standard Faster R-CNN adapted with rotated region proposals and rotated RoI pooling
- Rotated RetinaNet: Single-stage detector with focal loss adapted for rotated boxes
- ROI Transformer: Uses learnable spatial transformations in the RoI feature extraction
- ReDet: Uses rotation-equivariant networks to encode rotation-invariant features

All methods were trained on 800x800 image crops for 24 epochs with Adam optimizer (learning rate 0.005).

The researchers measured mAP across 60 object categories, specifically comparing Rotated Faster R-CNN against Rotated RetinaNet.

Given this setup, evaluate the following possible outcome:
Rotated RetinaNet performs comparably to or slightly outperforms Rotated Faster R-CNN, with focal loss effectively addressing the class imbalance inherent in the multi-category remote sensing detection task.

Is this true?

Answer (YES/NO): NO